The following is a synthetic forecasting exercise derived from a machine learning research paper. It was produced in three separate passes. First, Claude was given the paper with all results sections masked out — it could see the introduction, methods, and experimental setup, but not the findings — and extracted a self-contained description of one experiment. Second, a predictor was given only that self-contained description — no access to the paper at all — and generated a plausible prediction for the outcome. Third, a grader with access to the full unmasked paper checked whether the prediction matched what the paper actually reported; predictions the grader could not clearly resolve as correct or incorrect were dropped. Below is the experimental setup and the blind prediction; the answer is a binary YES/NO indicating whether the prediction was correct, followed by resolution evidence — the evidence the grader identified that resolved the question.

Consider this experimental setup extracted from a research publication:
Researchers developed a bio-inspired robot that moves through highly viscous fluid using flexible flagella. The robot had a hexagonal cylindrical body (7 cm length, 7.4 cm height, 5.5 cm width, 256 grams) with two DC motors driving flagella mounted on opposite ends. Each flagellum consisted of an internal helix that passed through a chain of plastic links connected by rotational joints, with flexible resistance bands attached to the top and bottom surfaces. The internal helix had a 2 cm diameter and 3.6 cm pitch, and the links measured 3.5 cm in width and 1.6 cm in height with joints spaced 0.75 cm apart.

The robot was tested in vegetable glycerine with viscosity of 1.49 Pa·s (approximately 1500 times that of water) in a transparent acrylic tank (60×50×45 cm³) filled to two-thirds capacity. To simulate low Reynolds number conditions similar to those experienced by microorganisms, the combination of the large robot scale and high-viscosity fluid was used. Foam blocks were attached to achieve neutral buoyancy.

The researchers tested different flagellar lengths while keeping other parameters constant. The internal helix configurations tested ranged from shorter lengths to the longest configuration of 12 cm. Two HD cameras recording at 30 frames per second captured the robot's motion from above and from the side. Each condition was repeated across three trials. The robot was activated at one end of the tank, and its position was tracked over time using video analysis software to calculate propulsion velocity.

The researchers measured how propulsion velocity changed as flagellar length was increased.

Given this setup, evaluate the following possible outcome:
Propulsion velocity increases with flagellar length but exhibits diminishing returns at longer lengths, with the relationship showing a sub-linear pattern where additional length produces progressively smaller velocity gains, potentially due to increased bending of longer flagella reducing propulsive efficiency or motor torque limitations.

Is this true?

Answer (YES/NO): NO